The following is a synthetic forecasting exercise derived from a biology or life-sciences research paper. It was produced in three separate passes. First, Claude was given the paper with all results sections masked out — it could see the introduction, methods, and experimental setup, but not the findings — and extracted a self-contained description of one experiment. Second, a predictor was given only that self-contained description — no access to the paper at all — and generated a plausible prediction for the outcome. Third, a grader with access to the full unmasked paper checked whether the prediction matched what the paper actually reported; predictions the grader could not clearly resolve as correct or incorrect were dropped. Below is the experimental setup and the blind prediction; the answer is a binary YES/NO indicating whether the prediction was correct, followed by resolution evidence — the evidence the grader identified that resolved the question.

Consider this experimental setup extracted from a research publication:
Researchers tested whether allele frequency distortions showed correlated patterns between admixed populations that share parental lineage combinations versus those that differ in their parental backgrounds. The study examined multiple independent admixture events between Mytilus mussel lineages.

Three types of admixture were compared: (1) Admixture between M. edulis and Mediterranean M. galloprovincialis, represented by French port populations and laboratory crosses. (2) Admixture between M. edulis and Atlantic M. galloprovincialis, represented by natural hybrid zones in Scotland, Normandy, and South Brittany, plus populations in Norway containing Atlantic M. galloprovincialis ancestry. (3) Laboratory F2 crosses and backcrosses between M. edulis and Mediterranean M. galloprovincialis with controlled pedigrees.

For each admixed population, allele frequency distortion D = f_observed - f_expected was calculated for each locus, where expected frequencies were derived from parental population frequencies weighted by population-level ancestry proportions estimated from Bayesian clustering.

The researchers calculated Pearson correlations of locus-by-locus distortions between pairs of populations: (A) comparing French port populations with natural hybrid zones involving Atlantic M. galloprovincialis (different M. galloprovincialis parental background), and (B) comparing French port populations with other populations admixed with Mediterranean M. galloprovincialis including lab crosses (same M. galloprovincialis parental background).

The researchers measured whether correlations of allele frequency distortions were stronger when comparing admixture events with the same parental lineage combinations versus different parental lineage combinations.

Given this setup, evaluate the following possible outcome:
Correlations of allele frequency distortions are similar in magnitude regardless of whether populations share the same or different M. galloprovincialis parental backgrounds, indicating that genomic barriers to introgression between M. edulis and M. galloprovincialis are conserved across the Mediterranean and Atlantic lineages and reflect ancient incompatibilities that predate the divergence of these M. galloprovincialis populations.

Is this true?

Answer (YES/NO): NO